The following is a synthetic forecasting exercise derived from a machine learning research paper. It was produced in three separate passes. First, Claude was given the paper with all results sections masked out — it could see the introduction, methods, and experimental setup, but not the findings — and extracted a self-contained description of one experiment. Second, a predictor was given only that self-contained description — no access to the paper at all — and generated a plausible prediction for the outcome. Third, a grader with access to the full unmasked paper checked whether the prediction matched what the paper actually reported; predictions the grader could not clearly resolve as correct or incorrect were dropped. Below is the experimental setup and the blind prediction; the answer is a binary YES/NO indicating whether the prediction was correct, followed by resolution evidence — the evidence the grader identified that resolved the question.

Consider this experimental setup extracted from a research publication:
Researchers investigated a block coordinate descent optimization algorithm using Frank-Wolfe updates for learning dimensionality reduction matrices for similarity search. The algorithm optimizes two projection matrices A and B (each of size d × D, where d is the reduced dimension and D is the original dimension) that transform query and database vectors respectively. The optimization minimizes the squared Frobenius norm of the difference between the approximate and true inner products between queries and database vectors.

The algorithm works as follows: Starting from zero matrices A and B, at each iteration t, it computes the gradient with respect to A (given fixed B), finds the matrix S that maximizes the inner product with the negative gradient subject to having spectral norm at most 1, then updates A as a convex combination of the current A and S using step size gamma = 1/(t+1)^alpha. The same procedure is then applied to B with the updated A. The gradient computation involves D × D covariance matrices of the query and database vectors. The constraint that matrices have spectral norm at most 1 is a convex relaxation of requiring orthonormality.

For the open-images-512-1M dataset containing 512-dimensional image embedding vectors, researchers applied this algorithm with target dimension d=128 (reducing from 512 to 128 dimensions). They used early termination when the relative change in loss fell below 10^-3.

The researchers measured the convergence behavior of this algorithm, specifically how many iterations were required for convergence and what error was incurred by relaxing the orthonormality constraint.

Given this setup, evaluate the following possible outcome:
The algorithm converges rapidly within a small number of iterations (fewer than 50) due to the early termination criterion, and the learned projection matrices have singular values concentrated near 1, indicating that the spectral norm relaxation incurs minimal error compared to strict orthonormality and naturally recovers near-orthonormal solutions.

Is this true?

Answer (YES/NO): NO